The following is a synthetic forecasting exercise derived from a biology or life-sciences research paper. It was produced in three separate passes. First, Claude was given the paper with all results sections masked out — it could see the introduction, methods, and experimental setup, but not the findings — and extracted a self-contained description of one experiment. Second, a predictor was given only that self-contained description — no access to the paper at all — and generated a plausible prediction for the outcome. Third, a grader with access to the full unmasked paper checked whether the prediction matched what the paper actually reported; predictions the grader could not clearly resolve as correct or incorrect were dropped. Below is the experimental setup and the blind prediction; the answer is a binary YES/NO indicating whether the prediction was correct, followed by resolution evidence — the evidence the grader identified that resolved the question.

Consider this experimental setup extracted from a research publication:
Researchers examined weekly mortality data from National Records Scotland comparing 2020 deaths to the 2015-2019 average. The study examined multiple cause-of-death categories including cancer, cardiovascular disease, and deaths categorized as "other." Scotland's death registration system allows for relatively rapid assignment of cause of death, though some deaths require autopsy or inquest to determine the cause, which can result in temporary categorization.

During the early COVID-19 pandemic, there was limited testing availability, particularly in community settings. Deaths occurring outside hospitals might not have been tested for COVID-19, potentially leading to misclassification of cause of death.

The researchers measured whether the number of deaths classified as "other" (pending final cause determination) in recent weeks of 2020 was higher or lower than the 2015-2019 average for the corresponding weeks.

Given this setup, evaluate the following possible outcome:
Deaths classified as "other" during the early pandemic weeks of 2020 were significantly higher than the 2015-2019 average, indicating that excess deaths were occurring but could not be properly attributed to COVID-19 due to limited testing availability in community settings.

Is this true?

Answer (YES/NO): YES